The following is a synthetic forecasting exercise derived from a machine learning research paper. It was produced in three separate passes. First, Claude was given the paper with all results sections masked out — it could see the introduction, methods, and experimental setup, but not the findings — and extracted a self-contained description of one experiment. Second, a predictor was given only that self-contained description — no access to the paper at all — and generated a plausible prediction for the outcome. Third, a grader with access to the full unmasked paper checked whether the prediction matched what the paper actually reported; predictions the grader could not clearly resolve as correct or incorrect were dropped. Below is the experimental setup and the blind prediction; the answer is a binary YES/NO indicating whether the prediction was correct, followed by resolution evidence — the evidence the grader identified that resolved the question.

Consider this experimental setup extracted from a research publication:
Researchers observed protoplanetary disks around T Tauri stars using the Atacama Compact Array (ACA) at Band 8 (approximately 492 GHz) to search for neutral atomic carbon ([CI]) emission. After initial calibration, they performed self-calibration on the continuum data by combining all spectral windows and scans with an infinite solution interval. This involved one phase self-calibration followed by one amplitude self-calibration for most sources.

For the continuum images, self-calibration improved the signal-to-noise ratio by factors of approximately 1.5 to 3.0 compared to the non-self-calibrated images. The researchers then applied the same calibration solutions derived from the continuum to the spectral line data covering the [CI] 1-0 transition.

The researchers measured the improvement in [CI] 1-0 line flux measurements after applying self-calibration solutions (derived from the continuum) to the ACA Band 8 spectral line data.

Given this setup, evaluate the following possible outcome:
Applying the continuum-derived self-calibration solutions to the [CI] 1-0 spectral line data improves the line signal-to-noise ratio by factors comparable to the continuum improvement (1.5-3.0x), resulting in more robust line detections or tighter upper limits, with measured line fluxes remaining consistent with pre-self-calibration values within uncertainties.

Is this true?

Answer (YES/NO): NO